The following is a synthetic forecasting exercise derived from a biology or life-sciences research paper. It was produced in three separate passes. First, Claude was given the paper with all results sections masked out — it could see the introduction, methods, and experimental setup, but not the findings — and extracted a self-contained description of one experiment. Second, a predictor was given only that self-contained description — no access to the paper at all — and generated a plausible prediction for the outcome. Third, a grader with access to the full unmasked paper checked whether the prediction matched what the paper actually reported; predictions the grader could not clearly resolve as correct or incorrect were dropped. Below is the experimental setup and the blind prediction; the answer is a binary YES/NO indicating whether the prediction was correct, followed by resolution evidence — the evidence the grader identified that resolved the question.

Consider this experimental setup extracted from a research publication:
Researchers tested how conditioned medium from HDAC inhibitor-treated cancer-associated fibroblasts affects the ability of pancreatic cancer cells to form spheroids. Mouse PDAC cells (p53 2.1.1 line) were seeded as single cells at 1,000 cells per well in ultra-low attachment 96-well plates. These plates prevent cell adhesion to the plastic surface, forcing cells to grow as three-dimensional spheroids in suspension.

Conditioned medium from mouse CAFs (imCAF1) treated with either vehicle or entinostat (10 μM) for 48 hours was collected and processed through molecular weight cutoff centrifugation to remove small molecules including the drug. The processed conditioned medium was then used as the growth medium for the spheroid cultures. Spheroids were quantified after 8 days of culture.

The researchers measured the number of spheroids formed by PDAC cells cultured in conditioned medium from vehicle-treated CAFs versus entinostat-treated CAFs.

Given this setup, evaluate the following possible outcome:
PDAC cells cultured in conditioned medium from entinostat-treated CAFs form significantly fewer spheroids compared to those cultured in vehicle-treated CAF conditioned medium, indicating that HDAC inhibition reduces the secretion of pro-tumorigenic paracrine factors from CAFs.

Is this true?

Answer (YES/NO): YES